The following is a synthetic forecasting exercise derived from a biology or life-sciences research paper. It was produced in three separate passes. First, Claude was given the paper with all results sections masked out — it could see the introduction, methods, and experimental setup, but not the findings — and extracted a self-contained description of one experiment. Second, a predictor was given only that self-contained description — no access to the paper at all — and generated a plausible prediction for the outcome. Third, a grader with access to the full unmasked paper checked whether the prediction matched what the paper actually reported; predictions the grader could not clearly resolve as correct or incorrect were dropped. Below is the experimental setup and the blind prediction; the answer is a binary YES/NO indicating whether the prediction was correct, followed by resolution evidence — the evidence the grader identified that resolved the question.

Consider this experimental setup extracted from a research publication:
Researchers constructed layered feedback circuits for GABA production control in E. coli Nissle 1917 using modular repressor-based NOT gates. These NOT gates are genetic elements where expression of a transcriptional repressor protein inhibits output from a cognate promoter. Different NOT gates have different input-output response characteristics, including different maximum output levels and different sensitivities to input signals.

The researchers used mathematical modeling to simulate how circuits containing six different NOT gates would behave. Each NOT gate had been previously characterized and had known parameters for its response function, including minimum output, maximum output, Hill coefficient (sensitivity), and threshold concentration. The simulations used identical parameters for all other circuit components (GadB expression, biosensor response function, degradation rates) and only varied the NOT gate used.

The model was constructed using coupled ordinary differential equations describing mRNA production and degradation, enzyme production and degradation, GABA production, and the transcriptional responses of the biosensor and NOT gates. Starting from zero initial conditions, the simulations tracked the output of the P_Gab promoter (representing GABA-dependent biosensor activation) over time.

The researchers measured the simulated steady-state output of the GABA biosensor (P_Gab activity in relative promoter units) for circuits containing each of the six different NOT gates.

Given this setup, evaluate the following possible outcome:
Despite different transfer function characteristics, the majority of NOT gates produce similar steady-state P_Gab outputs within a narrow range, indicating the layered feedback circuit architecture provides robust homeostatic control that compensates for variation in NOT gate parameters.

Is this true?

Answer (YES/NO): NO